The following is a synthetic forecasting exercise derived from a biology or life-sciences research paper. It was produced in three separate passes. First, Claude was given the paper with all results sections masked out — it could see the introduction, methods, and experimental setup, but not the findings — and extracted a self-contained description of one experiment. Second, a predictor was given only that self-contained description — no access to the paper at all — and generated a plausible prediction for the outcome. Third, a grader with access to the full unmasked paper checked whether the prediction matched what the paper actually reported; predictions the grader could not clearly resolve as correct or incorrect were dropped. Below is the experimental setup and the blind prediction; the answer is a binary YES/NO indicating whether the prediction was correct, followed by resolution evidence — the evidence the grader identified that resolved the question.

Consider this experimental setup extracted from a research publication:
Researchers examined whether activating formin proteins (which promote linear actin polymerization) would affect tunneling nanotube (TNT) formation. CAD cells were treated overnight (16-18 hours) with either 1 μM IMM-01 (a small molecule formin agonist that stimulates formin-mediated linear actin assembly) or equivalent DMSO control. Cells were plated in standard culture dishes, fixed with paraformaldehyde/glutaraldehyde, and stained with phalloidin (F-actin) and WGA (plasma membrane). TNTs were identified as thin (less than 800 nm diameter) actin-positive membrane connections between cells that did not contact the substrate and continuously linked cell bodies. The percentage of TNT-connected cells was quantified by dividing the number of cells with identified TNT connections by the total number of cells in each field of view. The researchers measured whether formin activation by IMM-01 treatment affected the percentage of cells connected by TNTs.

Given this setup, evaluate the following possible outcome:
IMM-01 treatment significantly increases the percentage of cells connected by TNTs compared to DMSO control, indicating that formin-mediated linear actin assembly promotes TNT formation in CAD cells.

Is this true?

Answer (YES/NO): YES